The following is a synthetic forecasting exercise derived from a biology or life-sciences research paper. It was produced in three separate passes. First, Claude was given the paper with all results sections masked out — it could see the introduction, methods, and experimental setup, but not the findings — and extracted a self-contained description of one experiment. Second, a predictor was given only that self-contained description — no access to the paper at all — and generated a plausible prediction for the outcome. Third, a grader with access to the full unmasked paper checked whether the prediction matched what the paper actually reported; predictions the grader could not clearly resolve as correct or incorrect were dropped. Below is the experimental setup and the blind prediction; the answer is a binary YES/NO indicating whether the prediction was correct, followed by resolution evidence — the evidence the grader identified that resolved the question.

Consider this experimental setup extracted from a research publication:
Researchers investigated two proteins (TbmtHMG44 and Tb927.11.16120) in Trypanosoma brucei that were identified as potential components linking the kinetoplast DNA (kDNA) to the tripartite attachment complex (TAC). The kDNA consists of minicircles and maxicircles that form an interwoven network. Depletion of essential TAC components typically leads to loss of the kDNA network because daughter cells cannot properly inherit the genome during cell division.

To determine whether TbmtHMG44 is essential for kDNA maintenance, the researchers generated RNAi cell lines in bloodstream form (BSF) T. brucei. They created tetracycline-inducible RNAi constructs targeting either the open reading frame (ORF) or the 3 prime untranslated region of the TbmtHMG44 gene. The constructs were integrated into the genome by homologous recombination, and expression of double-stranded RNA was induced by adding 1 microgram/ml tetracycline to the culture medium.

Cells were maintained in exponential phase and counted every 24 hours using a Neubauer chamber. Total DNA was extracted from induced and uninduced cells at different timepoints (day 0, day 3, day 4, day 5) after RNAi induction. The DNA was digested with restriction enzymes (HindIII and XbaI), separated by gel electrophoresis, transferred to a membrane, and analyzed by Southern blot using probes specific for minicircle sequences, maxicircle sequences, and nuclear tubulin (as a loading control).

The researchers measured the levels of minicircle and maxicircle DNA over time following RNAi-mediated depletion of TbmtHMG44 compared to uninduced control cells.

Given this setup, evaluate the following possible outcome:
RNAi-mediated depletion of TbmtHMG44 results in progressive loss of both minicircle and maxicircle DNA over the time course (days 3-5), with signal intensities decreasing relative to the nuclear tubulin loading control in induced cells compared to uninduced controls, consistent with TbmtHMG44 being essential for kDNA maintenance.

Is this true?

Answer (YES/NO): NO